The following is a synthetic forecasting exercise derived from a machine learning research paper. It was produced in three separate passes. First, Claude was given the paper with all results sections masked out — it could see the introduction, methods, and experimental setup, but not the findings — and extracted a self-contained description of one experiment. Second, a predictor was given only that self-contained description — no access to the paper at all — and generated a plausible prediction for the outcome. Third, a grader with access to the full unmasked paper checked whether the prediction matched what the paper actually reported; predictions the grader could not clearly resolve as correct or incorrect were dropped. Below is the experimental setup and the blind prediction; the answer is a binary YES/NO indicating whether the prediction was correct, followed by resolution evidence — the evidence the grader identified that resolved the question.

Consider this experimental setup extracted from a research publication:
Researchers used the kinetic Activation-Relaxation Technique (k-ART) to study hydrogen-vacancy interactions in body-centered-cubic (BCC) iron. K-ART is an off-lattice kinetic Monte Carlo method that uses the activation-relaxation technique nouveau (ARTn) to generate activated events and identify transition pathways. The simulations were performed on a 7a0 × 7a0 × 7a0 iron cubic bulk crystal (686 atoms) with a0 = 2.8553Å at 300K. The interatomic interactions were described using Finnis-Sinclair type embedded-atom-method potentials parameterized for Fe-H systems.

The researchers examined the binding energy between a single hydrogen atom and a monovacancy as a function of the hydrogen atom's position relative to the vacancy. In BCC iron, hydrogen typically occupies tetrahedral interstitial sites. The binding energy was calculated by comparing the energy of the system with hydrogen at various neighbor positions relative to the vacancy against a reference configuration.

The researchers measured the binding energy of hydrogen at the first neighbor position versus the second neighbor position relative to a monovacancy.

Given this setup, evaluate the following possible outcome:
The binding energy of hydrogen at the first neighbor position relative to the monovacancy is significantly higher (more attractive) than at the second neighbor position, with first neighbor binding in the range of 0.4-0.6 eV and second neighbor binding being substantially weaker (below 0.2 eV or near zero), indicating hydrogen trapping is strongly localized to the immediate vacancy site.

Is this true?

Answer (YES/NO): NO